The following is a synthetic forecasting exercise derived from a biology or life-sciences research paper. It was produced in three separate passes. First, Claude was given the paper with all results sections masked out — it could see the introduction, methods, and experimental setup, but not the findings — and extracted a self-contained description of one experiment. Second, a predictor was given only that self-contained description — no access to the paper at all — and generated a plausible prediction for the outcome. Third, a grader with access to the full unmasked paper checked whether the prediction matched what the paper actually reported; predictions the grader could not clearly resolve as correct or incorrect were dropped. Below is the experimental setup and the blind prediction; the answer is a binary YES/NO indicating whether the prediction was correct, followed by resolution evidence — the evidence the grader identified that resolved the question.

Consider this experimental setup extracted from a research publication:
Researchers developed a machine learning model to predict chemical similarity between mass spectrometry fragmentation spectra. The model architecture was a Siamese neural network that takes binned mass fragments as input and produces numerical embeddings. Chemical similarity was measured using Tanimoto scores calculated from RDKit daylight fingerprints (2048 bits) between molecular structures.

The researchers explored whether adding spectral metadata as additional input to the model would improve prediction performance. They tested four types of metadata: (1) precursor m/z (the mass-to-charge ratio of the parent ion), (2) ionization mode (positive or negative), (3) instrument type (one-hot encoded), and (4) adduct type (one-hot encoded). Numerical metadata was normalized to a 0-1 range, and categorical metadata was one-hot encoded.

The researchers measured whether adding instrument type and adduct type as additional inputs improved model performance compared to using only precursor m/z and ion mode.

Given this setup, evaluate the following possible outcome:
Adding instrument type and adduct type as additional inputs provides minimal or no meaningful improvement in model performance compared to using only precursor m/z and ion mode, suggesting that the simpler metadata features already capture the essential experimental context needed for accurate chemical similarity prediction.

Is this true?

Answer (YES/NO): YES